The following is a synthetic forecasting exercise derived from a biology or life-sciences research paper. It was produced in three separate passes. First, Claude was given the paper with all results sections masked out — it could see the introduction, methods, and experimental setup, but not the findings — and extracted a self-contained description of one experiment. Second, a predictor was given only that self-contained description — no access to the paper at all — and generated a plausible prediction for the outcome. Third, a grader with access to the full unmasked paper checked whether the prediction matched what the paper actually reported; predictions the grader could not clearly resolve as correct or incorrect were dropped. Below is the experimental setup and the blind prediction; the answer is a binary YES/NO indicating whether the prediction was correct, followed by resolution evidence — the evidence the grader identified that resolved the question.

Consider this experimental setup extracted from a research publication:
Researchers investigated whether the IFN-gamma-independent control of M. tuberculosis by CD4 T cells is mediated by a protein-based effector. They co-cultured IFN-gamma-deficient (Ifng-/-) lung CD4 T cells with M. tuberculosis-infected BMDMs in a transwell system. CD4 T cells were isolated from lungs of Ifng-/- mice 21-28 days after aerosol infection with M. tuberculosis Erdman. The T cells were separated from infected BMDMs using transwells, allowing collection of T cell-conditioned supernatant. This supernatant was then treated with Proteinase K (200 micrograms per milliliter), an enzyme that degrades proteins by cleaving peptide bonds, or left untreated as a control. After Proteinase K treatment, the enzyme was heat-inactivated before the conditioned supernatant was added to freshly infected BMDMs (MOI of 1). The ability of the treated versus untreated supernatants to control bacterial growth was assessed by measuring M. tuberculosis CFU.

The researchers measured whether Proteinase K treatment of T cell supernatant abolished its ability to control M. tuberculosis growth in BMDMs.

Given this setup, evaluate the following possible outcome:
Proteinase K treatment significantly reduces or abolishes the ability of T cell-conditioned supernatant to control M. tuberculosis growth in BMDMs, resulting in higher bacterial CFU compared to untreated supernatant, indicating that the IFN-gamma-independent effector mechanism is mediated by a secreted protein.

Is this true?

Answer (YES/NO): YES